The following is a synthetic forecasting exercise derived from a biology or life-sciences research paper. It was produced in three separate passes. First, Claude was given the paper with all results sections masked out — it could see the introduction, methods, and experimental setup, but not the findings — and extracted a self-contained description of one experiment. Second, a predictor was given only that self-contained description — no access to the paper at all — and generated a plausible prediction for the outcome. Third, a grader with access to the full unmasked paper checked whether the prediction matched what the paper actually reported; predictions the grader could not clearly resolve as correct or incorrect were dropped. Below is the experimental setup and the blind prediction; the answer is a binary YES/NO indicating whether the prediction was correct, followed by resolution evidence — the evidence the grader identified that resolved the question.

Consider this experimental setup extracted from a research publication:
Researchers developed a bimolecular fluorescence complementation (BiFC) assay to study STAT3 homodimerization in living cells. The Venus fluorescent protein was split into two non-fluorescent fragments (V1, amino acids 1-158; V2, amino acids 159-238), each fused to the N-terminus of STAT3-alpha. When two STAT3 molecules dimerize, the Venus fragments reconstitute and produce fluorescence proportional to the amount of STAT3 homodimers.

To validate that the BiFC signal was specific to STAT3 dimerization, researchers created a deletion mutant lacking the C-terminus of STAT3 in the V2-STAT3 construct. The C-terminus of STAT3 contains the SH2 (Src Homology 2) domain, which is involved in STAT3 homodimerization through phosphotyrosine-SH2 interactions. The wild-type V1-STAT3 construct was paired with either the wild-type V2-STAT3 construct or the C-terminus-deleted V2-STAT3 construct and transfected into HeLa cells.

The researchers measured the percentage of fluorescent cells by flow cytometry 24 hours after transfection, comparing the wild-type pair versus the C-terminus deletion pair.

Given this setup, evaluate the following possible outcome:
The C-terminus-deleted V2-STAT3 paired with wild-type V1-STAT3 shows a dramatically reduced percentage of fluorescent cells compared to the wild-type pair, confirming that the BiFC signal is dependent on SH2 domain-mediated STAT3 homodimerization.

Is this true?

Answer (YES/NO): NO